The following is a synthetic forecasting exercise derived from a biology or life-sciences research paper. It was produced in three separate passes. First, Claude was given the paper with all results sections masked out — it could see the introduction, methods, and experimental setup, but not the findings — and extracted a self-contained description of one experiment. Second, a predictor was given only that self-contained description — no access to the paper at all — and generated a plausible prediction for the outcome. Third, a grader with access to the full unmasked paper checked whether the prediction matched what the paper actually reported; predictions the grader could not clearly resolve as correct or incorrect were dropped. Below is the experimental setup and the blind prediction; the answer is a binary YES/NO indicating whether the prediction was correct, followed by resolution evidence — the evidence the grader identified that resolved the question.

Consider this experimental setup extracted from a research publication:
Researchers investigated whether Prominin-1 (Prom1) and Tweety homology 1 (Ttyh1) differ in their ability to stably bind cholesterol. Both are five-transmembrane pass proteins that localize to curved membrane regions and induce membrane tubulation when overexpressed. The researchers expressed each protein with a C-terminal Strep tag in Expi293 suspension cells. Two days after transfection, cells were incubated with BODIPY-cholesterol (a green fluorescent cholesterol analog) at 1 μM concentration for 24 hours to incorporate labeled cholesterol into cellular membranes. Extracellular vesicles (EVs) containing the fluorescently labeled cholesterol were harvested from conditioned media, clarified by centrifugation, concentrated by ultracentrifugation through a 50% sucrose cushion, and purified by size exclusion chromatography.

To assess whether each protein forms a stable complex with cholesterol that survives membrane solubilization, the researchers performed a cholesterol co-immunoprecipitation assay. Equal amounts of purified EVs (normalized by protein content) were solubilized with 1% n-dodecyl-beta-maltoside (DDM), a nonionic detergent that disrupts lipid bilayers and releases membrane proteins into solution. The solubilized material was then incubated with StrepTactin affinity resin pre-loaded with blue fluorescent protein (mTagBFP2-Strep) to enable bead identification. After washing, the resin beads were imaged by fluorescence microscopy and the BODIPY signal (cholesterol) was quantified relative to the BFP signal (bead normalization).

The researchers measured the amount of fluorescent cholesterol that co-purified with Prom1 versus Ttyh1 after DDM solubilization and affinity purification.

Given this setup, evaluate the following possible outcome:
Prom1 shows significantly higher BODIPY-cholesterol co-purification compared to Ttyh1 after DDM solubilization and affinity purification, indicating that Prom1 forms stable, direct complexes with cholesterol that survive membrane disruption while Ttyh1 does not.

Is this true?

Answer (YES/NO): YES